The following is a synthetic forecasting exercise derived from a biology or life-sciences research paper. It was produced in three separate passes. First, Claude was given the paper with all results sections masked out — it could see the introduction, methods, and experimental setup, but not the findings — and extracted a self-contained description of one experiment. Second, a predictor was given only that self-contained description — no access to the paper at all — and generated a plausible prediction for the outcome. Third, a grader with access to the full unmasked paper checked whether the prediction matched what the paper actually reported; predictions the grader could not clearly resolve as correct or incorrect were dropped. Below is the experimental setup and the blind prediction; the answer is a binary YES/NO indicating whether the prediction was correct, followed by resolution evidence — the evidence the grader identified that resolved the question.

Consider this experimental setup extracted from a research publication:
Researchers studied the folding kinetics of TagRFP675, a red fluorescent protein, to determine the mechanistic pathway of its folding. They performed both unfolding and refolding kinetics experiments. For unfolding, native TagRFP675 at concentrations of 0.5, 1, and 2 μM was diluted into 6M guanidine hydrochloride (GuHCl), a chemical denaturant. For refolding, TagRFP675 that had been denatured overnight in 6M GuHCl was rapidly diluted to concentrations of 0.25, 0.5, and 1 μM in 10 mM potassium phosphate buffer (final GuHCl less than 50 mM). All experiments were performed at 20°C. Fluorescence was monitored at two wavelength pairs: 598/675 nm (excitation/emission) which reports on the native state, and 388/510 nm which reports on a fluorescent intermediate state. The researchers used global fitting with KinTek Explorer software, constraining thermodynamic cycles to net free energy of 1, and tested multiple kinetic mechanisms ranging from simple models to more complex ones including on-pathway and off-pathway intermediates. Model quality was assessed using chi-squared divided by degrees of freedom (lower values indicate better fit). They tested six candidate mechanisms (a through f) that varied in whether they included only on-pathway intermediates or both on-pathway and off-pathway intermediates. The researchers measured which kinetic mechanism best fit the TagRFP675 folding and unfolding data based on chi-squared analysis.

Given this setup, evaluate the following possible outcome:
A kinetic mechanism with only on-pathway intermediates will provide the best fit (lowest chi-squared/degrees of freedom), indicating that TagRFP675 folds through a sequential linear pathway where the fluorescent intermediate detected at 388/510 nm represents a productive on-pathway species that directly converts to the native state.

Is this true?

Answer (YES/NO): NO